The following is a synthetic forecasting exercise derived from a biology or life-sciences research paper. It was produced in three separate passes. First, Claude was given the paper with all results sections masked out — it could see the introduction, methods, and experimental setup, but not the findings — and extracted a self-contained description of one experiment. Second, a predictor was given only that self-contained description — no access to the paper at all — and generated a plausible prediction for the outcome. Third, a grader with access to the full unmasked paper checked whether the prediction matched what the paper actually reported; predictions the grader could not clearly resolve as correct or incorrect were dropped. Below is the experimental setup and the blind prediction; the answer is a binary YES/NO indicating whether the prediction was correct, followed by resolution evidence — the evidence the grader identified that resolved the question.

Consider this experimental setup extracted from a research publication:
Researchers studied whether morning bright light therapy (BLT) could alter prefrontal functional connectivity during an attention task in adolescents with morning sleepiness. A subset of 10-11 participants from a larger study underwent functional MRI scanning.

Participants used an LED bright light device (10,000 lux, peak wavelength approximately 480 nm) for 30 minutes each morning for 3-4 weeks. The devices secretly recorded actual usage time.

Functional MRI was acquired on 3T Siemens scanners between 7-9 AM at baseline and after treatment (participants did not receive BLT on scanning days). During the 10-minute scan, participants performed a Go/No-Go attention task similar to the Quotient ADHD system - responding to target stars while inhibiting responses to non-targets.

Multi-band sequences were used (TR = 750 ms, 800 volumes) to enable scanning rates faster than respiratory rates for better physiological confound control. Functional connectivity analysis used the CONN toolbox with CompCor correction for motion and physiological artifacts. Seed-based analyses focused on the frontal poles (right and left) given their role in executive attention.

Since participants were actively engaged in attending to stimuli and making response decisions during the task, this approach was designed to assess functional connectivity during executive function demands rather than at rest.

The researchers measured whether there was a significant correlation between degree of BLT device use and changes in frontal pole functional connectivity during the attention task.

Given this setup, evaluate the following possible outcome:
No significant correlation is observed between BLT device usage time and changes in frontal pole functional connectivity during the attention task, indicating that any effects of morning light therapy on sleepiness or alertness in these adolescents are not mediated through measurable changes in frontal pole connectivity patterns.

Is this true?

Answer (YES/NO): NO